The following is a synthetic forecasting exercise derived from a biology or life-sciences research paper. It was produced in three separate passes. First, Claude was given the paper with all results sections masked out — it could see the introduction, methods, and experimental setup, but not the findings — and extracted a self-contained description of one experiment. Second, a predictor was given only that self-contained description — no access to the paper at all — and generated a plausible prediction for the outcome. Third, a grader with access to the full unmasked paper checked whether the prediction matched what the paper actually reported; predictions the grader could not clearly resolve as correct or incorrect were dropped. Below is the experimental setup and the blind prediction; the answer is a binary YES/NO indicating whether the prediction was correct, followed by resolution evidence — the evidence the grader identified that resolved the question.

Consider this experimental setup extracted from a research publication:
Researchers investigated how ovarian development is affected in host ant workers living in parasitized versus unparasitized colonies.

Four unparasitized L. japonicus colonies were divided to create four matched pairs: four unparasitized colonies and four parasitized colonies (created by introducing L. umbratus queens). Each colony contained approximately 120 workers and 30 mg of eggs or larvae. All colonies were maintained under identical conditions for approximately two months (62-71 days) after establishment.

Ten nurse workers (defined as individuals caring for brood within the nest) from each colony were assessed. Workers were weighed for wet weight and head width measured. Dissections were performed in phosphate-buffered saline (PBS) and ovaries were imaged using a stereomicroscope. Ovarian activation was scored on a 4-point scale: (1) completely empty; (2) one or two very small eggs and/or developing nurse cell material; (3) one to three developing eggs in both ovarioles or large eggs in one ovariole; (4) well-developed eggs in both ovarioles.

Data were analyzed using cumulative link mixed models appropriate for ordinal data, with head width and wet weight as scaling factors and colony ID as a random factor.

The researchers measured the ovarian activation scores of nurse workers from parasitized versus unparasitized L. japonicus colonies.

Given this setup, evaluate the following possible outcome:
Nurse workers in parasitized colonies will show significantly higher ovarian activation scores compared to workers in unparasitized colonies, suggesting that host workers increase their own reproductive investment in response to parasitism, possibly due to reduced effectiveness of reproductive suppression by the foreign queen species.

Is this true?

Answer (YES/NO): NO